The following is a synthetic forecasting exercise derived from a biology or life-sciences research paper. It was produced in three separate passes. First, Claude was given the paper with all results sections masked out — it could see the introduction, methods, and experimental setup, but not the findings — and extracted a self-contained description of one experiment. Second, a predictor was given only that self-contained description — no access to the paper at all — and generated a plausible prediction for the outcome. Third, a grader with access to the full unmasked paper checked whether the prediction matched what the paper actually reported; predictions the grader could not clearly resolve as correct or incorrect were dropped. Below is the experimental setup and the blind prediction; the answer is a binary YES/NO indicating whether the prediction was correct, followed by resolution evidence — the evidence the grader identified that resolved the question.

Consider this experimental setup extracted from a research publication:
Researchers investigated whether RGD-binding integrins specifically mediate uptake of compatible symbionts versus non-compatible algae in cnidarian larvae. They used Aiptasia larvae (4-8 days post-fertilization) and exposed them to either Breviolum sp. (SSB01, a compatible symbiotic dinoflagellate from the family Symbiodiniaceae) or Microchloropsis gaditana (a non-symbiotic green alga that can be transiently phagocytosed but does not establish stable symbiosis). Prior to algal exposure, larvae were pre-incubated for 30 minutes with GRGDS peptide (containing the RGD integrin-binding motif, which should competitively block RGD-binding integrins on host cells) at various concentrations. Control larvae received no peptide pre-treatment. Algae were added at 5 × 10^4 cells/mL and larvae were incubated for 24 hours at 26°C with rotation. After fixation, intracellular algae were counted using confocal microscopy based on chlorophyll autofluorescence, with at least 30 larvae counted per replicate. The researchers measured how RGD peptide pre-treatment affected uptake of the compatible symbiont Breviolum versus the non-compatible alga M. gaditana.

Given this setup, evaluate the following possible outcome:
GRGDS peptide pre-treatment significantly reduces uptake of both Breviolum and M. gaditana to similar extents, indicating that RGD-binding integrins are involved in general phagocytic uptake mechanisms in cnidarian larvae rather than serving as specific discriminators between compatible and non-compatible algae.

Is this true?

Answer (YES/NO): NO